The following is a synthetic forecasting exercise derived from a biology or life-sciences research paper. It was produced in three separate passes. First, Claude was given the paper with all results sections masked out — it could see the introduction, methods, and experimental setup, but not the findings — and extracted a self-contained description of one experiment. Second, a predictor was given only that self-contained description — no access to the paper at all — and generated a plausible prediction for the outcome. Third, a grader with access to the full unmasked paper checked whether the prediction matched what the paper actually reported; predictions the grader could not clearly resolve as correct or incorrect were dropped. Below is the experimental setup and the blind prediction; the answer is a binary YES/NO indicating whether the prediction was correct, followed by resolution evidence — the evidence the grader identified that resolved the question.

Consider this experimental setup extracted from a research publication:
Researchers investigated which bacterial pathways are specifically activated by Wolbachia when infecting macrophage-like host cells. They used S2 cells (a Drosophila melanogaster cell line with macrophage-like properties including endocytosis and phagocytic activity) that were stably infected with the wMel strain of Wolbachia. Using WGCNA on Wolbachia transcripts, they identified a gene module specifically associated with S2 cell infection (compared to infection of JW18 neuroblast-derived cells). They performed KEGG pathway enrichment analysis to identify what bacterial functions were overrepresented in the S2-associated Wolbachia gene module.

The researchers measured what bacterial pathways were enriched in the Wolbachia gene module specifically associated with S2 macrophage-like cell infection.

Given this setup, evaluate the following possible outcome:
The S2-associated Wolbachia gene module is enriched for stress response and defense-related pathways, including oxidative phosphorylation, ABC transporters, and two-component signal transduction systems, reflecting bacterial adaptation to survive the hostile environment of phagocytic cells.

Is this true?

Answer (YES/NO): NO